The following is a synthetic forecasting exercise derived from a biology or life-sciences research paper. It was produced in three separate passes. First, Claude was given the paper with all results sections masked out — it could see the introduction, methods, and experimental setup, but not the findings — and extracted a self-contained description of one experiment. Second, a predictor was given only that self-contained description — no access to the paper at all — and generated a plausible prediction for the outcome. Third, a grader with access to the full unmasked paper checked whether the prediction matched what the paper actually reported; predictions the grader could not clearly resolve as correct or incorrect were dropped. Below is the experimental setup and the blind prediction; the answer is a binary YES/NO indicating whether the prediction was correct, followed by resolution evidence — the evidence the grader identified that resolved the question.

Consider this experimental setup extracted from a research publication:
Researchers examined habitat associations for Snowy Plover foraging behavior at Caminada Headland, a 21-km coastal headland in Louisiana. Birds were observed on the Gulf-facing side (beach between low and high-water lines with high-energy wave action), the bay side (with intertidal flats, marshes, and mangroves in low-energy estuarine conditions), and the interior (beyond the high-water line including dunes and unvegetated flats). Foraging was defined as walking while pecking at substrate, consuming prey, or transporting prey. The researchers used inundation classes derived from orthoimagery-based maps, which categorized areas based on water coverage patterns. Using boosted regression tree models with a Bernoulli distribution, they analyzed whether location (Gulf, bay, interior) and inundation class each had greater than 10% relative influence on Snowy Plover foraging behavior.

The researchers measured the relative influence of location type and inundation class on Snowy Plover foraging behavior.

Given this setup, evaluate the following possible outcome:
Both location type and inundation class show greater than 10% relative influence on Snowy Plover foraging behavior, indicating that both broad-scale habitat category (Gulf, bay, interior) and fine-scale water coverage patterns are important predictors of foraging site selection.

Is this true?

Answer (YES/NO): NO